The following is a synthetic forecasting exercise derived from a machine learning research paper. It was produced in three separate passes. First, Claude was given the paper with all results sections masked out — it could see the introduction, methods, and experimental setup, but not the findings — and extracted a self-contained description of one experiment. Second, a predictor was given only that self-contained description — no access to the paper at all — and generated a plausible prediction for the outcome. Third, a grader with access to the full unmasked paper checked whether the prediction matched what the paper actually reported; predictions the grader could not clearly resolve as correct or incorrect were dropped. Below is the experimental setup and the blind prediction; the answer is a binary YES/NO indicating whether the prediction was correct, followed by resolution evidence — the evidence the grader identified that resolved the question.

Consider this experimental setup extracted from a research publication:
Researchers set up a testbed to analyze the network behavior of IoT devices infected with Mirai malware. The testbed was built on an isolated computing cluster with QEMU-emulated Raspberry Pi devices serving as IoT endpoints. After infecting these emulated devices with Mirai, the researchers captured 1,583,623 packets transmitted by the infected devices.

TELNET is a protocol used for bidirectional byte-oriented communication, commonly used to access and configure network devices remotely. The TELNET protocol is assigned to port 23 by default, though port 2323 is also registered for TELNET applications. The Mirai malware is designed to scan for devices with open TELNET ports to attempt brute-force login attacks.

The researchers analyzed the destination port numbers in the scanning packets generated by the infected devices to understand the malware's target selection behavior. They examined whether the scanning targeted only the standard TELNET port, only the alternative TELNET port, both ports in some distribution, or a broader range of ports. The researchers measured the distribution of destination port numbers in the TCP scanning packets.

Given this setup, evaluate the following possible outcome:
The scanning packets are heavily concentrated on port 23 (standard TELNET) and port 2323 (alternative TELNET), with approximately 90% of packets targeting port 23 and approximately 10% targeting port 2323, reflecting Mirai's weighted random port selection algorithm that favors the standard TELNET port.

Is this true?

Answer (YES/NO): YES